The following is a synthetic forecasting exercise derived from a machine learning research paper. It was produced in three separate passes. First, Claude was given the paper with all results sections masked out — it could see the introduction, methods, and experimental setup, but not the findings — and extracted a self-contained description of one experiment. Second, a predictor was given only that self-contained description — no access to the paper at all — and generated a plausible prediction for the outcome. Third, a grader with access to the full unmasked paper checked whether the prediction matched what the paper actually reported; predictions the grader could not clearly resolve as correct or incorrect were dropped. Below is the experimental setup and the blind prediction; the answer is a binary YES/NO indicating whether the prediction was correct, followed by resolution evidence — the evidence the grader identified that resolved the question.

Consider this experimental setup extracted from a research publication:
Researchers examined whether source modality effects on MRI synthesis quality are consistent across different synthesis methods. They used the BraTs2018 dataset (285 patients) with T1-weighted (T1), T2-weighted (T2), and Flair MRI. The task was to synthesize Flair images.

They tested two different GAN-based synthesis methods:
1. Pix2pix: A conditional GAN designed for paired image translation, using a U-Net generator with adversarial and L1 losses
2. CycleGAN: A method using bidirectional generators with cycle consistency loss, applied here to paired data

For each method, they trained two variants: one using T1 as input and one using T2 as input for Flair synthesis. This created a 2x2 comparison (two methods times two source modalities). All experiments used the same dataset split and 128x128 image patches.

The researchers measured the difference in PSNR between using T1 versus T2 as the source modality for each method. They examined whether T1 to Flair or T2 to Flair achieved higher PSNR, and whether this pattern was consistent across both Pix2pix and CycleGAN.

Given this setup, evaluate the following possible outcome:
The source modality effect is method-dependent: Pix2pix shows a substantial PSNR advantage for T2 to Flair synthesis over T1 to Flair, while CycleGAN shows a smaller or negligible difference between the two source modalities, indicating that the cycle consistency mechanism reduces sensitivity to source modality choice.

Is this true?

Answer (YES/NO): NO